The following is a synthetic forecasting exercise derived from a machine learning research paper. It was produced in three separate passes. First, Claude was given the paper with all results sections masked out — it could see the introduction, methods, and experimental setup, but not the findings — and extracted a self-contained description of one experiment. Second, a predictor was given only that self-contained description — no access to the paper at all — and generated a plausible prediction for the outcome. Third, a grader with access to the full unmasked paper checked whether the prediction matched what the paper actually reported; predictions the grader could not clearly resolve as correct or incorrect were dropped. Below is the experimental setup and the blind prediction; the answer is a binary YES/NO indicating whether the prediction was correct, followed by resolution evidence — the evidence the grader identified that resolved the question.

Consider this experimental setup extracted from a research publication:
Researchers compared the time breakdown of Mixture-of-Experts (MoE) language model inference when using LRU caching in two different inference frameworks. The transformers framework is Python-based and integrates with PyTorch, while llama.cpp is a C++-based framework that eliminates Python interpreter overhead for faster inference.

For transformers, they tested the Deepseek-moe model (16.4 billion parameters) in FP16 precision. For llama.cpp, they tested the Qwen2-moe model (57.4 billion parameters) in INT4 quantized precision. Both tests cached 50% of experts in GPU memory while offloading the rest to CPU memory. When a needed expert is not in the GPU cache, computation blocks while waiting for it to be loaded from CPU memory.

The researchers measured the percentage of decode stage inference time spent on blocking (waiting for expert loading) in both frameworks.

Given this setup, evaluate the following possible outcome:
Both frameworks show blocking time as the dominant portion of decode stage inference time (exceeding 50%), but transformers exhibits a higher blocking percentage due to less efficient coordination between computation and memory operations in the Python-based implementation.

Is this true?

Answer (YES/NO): NO